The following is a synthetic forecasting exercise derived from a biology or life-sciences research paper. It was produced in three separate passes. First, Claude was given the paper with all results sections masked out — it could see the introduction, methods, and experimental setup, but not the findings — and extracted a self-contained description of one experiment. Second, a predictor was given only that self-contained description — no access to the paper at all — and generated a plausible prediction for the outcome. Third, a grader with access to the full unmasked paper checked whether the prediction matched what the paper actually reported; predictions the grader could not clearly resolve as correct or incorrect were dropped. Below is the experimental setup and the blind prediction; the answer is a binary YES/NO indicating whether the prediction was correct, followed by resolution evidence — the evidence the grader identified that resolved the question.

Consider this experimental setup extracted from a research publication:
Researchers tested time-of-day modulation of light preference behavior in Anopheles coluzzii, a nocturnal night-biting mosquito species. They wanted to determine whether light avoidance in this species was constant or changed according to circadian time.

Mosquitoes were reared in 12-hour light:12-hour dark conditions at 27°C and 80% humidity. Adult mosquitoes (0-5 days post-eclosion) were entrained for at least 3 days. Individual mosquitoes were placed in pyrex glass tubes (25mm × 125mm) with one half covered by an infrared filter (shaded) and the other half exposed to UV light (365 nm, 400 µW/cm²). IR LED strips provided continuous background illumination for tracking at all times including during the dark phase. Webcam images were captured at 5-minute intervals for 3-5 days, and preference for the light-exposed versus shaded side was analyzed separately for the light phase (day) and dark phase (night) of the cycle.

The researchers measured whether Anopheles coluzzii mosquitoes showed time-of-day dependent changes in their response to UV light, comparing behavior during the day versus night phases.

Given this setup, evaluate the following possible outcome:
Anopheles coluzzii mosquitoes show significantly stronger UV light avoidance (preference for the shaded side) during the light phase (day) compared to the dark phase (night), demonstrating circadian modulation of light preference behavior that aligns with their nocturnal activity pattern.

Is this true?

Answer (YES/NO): YES